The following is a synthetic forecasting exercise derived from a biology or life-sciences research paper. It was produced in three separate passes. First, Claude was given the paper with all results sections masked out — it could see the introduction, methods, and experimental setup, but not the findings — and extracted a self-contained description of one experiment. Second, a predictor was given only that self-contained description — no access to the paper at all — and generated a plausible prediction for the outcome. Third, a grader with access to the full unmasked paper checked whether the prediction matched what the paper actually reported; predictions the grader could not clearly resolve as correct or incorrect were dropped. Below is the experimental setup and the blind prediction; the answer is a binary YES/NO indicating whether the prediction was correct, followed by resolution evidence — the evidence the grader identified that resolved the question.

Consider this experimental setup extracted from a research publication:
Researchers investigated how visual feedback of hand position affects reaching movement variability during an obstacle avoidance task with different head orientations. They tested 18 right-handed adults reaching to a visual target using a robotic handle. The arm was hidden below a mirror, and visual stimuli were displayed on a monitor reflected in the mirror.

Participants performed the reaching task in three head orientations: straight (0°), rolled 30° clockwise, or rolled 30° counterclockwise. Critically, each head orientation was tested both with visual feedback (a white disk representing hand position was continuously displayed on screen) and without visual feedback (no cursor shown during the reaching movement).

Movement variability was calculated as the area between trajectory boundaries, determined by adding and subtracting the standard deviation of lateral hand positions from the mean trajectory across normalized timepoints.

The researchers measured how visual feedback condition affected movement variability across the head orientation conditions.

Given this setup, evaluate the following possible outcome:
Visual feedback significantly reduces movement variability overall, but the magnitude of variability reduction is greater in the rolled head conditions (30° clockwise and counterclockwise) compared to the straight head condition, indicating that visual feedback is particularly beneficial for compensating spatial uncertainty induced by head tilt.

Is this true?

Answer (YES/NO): NO